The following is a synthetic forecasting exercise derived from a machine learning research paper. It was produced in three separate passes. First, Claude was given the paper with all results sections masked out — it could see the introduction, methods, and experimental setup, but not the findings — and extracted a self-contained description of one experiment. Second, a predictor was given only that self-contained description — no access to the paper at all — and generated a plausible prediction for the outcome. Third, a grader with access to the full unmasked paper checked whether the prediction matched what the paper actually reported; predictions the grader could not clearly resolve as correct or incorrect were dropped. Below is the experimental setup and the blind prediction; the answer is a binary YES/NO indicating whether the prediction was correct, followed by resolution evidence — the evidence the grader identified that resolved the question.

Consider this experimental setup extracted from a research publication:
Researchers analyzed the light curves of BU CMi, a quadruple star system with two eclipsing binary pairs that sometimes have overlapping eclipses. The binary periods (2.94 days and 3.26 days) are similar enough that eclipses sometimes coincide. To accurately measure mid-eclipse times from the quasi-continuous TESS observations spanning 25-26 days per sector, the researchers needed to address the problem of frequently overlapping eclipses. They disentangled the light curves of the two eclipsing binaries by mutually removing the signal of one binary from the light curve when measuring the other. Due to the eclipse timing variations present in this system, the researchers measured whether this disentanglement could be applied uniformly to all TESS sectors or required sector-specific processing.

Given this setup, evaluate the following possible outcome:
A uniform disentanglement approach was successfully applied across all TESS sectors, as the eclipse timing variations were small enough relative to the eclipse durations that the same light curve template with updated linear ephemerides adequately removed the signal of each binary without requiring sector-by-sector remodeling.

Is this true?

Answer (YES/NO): NO